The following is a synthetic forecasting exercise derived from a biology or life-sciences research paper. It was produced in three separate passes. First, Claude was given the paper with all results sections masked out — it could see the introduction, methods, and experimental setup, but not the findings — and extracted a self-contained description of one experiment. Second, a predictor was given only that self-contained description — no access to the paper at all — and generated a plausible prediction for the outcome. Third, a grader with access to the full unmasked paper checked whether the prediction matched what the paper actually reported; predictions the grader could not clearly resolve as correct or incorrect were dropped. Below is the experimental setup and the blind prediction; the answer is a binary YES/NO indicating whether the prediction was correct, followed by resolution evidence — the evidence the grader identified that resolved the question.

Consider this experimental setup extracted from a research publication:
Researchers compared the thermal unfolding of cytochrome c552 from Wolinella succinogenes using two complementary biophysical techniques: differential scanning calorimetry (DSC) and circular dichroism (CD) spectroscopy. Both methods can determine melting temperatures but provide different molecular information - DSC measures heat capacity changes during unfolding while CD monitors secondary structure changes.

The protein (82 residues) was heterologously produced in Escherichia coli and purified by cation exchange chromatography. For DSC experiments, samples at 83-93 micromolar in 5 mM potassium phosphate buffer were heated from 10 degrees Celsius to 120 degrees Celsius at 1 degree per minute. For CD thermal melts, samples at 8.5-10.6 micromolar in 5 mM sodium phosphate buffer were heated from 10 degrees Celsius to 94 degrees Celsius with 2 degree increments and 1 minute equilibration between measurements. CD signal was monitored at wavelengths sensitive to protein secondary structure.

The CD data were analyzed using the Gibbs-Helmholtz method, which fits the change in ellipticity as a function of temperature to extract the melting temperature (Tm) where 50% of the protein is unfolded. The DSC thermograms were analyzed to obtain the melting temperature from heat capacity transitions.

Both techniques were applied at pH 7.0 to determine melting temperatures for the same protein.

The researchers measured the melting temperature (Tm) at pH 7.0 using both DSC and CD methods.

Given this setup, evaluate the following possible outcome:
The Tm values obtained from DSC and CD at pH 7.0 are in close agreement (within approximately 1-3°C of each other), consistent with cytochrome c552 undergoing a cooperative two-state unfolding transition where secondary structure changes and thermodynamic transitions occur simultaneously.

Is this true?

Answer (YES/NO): NO